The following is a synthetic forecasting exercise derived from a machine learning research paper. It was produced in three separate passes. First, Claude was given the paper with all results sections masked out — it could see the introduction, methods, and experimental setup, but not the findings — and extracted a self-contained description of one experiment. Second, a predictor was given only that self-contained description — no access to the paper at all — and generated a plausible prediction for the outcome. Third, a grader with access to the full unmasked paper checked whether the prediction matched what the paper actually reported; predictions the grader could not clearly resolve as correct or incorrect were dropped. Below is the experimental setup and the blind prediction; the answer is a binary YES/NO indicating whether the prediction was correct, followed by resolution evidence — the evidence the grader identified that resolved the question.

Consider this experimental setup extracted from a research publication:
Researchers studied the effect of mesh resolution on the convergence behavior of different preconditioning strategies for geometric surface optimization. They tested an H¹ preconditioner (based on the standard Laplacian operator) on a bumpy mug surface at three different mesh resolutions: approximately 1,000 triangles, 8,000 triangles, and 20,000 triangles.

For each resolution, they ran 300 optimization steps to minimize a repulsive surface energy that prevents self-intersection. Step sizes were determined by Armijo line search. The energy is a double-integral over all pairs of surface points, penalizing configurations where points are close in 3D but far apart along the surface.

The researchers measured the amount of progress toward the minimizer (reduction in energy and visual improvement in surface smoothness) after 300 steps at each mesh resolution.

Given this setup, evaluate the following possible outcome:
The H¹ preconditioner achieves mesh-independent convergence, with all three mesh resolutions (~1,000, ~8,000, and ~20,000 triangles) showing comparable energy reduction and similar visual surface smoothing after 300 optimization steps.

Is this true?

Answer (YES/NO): NO